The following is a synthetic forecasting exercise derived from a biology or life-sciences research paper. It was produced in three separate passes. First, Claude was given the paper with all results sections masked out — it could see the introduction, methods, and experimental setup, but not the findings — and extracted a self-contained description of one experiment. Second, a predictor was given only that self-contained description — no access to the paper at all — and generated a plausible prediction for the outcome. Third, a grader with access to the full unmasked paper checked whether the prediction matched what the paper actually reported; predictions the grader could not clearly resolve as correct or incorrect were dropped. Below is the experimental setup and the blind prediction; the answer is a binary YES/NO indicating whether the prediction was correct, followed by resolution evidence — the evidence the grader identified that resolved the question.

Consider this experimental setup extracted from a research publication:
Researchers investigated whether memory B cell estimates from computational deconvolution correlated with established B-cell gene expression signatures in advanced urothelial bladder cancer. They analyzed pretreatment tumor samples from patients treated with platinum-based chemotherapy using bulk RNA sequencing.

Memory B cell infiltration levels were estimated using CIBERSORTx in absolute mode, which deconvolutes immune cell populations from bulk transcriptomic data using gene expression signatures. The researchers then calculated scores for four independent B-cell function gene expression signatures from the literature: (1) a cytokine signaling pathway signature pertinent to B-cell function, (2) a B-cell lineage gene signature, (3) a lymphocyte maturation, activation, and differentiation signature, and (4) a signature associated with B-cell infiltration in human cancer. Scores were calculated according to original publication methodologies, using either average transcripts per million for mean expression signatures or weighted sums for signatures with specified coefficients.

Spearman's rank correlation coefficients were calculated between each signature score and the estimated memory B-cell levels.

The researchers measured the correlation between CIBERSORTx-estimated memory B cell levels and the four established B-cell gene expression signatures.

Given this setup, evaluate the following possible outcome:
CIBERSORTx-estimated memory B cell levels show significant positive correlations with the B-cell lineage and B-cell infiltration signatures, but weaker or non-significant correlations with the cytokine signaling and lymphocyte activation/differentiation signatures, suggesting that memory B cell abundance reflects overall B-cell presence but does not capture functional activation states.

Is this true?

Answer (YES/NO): NO